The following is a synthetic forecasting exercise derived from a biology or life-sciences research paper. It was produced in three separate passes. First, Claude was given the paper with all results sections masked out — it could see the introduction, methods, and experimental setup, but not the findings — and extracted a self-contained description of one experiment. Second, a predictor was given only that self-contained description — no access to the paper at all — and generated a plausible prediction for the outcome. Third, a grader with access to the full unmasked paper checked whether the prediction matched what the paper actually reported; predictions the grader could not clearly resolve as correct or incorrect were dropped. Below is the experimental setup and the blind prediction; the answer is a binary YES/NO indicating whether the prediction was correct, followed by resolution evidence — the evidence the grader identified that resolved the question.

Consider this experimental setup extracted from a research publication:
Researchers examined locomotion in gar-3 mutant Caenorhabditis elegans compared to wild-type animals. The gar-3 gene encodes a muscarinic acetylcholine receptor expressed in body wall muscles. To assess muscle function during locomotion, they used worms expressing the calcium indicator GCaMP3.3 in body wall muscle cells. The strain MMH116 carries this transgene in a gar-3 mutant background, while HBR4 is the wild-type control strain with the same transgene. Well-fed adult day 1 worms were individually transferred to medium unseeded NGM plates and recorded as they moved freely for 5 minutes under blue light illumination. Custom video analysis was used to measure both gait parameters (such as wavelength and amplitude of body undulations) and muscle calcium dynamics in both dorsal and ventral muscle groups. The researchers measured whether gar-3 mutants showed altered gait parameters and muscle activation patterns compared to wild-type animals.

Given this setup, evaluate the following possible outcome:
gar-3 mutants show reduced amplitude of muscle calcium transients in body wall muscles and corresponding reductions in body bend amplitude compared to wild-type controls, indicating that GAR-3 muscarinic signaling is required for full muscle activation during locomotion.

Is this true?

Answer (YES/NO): NO